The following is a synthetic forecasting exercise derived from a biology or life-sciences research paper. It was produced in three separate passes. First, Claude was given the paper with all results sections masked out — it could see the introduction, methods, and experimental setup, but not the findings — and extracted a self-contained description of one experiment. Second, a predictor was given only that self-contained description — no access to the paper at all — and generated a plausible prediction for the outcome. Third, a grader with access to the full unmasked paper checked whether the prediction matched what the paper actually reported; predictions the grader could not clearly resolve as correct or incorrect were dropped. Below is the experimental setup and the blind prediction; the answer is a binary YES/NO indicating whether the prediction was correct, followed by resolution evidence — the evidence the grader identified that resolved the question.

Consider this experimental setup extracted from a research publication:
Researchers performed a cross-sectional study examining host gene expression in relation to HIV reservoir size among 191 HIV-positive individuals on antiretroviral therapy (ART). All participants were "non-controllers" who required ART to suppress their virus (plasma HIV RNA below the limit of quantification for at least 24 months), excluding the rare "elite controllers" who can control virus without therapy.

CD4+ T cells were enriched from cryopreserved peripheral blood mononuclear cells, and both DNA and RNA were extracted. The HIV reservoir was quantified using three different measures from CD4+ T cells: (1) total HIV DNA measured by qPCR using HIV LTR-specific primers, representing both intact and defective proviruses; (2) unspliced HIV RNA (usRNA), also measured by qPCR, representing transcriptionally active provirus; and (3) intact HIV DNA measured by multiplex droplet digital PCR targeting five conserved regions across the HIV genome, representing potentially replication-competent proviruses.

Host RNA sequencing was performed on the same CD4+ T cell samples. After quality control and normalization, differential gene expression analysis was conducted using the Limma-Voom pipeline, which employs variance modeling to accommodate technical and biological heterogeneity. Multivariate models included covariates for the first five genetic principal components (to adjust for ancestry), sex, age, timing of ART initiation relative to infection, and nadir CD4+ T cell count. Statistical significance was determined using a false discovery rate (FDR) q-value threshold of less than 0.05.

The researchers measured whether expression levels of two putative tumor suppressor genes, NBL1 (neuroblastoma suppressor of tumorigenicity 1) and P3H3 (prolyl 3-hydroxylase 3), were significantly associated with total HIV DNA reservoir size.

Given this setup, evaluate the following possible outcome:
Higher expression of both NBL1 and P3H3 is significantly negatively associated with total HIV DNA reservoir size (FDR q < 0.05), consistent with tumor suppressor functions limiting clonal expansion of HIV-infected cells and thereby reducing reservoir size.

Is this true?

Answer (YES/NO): YES